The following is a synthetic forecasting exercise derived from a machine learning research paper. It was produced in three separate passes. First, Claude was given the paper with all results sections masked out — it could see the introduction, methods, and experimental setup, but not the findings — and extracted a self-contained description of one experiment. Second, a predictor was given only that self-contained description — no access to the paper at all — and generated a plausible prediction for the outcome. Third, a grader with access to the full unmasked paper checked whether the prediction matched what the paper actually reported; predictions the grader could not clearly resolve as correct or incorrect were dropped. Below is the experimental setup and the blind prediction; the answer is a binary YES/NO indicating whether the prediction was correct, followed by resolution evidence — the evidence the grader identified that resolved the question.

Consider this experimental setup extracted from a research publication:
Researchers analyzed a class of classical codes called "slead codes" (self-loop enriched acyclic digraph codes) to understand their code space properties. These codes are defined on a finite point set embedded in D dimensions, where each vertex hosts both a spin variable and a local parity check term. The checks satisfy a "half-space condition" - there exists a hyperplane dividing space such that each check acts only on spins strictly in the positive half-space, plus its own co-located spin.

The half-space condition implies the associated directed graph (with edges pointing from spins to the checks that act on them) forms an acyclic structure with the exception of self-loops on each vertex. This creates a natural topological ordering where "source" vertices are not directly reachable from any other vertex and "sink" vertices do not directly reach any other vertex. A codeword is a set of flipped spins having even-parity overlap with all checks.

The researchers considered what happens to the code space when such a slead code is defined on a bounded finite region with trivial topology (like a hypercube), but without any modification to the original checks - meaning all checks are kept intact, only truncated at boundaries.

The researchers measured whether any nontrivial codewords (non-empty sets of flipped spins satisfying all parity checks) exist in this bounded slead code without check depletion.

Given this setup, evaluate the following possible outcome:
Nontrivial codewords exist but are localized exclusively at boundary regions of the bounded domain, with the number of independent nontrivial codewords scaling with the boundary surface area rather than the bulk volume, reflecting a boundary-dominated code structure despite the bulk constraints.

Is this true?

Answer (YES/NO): NO